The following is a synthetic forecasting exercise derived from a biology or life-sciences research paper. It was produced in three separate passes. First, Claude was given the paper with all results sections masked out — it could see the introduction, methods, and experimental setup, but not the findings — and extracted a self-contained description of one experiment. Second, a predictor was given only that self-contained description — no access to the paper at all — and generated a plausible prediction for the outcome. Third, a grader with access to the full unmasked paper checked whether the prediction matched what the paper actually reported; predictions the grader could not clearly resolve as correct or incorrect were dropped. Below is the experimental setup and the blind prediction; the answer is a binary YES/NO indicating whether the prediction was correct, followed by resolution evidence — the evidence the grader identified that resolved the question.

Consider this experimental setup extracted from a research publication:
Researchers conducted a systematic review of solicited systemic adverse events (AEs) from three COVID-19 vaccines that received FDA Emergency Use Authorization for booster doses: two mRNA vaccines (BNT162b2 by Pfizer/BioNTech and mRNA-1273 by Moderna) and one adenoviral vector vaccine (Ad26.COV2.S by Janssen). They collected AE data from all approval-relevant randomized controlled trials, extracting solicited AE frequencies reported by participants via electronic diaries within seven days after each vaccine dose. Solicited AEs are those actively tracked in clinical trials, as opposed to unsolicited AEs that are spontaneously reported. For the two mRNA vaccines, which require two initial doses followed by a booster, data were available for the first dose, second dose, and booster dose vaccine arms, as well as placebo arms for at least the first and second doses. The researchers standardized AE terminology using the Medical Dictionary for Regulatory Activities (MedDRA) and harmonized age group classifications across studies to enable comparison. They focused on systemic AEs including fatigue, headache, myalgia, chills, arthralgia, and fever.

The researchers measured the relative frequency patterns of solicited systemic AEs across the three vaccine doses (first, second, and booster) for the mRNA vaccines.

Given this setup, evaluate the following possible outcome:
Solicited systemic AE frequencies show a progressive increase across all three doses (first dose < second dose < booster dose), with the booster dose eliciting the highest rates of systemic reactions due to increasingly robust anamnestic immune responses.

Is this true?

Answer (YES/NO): NO